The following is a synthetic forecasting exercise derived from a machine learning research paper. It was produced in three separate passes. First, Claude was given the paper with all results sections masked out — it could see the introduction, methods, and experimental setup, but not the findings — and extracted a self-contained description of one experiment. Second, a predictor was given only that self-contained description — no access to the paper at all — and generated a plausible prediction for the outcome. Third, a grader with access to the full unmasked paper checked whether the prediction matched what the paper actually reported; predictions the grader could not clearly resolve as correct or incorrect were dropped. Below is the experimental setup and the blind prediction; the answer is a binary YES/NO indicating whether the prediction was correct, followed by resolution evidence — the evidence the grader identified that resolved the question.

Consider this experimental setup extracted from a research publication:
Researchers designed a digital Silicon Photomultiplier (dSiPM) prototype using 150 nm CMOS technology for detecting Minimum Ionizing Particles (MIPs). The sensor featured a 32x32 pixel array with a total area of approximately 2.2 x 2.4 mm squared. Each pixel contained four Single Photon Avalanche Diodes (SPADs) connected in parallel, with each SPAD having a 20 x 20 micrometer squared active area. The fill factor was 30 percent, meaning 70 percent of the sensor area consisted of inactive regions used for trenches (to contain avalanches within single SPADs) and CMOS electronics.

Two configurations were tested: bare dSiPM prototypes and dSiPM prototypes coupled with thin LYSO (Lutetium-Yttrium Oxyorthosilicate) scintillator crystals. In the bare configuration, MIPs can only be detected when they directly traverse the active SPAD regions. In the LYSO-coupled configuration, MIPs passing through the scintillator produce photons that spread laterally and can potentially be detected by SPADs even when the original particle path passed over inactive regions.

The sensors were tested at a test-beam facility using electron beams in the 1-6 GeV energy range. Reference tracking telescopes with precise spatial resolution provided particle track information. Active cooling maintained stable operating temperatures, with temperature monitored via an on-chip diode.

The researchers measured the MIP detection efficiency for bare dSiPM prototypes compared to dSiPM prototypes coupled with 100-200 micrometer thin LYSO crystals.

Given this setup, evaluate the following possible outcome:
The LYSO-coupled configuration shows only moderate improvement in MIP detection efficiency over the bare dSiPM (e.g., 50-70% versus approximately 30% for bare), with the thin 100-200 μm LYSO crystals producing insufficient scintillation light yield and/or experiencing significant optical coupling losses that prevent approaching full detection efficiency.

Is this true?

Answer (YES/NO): NO